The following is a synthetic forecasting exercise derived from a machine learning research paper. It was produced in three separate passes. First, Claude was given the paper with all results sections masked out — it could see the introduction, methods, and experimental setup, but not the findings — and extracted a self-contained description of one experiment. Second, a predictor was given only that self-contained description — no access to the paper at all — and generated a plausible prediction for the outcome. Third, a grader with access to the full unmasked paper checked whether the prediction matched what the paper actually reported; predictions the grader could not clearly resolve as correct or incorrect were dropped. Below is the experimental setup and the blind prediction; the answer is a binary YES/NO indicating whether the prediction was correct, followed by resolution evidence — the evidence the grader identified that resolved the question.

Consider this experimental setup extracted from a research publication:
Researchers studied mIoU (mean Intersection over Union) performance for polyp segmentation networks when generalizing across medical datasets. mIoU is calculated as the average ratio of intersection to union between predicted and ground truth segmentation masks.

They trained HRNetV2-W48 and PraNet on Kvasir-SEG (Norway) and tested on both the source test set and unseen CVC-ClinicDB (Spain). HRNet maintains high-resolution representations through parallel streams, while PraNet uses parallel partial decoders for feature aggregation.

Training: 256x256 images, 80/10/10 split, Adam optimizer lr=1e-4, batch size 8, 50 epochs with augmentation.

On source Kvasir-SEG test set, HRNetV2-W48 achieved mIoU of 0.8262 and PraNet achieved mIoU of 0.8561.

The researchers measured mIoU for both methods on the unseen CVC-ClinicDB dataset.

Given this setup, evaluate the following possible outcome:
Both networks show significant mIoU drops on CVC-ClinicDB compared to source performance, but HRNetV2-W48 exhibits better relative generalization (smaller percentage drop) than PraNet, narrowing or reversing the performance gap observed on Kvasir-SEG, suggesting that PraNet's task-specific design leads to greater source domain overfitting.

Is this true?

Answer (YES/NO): YES